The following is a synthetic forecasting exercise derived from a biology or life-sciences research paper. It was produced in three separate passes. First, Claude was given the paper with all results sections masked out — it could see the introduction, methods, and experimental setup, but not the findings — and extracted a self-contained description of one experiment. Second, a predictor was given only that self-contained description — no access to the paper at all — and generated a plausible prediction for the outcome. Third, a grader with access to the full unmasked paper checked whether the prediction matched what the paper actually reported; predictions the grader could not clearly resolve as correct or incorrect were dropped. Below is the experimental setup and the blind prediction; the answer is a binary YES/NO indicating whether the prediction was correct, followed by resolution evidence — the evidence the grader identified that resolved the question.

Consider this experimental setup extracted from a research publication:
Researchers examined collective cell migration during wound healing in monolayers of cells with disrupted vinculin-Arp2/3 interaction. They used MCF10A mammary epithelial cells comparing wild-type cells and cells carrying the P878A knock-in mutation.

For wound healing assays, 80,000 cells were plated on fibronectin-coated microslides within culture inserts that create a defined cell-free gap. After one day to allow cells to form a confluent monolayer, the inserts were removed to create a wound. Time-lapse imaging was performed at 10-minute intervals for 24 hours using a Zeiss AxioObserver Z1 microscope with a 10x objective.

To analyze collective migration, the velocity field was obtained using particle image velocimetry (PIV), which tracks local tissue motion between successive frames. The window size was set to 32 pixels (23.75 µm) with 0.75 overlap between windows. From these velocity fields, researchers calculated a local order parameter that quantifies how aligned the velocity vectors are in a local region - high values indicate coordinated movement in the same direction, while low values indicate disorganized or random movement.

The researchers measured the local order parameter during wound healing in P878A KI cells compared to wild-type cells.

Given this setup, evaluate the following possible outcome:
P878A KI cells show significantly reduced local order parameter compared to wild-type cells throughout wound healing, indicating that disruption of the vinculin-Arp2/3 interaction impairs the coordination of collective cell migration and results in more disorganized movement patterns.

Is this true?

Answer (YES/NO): NO